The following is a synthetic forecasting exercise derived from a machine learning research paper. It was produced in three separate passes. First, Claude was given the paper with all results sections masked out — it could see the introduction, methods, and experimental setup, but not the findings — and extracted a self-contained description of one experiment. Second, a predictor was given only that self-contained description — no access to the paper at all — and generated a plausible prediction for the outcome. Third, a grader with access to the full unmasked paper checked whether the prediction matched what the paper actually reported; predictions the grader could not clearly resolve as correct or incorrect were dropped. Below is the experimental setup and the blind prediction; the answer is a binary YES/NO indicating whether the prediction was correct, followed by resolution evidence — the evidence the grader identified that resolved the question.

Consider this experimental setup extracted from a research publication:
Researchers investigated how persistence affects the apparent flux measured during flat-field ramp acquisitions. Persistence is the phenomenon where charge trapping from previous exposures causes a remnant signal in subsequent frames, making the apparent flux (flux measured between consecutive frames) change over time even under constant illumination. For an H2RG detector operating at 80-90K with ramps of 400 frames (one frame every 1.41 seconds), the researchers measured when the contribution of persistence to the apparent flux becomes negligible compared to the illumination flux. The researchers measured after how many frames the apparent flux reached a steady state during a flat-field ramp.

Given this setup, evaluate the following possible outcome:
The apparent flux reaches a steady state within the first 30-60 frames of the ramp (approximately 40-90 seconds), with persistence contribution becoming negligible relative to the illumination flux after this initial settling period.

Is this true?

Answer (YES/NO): NO